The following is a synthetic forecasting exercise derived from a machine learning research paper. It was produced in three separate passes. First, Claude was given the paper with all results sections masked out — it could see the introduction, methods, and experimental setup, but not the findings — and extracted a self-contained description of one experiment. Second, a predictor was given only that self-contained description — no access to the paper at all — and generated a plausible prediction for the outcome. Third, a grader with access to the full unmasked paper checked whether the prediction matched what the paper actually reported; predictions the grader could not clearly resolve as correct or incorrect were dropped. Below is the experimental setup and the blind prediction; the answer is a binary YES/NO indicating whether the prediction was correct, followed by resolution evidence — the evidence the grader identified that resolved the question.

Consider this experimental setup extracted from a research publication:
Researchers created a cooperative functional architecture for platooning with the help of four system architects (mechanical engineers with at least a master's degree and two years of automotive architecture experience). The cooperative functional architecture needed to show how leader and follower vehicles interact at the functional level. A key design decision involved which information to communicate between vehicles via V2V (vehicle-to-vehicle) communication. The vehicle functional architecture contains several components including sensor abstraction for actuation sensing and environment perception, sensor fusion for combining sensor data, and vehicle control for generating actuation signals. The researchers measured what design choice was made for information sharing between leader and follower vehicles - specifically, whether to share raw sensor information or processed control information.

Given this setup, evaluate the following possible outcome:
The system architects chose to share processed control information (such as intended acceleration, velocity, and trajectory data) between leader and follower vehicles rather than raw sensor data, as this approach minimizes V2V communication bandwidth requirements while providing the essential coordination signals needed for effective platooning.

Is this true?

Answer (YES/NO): YES